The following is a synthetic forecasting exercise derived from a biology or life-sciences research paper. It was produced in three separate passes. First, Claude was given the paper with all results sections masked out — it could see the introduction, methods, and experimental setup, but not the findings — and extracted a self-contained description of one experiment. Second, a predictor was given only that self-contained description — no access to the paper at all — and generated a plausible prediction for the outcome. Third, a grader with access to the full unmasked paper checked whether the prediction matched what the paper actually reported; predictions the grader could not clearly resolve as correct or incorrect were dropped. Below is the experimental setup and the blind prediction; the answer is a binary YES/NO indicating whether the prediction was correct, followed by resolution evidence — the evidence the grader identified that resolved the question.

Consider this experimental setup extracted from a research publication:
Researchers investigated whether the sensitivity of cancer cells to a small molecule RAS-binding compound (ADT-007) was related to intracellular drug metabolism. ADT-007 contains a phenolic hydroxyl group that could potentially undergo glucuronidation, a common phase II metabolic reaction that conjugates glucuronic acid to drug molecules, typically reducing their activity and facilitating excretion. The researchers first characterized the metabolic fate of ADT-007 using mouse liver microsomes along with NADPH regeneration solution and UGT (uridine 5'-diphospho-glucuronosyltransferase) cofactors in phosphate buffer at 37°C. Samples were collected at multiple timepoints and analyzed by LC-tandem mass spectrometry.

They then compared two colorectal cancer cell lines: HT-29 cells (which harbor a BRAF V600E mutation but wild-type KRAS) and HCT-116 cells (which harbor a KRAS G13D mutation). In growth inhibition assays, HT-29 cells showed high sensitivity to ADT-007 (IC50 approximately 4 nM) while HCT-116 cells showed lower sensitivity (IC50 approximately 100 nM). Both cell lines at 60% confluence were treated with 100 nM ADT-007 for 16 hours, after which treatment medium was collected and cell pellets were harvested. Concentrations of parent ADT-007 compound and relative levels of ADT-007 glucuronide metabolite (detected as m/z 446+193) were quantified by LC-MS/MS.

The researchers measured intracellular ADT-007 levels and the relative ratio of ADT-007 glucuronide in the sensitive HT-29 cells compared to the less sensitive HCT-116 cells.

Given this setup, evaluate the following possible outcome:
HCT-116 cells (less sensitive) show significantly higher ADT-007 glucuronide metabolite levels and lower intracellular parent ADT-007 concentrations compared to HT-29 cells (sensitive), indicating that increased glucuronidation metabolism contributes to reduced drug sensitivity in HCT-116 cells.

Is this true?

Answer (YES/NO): NO